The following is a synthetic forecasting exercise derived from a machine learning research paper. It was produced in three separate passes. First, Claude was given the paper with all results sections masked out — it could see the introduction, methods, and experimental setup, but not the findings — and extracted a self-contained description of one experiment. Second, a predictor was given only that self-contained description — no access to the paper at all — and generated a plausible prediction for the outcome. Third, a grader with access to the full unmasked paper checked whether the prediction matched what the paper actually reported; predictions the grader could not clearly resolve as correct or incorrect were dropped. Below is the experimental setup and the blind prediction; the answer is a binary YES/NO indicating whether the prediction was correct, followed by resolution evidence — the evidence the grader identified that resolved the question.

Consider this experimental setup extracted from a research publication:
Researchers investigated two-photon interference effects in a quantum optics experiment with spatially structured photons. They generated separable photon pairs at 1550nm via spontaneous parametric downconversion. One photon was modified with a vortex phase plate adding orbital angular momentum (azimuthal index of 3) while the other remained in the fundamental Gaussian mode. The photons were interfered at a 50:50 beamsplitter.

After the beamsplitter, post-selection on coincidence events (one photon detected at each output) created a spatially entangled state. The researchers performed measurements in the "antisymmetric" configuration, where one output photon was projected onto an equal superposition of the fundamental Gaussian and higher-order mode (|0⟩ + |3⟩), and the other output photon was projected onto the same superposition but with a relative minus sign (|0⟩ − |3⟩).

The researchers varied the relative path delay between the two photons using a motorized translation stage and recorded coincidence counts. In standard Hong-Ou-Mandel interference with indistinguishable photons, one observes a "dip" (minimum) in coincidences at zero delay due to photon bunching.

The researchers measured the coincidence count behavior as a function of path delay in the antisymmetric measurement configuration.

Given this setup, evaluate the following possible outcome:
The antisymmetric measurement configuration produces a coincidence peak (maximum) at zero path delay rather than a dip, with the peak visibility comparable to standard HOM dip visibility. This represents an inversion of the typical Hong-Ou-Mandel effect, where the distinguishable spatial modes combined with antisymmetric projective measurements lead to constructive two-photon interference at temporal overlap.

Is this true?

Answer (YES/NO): YES